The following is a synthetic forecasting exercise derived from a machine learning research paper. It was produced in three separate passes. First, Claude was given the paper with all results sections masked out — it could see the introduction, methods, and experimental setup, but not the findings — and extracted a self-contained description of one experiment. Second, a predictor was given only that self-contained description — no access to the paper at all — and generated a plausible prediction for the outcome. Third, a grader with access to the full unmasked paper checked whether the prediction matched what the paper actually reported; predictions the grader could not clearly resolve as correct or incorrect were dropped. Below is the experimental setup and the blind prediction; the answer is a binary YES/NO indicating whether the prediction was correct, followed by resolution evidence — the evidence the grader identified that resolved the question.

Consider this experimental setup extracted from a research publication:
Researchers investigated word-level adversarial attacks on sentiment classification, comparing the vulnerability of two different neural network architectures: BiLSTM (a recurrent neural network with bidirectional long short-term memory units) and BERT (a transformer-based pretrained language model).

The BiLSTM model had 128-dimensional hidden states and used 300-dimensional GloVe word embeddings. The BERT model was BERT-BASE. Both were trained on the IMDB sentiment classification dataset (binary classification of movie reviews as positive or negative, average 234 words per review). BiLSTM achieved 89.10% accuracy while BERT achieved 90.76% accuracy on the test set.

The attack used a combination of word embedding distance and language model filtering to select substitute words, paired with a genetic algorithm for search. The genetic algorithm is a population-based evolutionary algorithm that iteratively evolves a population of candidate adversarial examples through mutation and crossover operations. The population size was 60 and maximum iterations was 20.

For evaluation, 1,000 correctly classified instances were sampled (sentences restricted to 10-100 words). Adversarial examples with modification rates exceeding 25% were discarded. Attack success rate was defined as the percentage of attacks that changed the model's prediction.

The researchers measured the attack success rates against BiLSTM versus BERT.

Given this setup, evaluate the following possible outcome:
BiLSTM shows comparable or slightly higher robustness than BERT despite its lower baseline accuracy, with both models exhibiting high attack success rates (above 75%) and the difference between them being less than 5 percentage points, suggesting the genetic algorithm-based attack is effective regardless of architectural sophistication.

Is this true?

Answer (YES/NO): YES